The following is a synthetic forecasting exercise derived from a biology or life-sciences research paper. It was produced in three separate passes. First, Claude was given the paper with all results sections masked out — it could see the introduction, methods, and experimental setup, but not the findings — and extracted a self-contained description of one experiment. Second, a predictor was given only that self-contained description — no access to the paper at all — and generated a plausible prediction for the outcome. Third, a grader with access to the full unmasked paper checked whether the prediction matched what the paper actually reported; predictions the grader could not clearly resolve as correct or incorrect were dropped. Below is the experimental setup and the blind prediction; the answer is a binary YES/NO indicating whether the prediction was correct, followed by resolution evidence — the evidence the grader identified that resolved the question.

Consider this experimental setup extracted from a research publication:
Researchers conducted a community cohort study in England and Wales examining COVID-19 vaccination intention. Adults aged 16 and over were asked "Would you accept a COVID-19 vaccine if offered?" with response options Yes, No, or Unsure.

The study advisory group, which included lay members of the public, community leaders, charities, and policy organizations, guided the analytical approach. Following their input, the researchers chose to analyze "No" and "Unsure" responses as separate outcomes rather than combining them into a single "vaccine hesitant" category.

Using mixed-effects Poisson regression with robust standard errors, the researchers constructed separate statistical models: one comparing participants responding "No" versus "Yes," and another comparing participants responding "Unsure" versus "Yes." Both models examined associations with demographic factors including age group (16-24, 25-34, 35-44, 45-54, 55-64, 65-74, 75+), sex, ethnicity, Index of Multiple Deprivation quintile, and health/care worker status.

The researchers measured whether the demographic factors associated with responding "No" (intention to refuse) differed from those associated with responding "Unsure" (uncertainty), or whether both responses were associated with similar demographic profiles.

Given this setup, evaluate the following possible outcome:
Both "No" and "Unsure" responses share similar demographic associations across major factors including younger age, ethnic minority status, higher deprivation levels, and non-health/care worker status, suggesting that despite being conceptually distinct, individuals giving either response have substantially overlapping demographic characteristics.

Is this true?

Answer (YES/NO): YES